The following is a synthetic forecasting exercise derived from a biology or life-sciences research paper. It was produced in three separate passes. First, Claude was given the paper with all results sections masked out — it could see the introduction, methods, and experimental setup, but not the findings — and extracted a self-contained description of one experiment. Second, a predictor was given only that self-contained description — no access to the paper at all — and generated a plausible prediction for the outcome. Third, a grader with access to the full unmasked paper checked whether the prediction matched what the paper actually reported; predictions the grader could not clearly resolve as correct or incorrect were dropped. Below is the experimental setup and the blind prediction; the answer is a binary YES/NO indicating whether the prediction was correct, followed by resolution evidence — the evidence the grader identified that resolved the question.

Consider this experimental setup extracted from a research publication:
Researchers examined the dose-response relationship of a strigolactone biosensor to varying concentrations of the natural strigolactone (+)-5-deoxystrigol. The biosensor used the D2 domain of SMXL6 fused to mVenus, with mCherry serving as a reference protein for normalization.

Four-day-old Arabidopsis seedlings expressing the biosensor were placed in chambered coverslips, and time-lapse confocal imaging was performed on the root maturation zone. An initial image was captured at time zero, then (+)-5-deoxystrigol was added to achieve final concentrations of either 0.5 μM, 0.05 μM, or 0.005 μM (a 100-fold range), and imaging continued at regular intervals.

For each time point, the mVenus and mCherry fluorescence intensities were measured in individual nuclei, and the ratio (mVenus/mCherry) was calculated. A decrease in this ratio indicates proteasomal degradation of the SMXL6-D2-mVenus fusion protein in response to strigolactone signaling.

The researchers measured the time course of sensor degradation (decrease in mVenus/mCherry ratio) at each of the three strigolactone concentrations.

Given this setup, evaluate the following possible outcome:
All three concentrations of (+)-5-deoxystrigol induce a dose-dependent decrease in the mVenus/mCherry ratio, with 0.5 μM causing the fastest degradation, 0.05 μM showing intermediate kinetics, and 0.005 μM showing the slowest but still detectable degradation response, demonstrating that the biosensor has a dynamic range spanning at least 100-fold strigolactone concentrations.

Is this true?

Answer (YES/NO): NO